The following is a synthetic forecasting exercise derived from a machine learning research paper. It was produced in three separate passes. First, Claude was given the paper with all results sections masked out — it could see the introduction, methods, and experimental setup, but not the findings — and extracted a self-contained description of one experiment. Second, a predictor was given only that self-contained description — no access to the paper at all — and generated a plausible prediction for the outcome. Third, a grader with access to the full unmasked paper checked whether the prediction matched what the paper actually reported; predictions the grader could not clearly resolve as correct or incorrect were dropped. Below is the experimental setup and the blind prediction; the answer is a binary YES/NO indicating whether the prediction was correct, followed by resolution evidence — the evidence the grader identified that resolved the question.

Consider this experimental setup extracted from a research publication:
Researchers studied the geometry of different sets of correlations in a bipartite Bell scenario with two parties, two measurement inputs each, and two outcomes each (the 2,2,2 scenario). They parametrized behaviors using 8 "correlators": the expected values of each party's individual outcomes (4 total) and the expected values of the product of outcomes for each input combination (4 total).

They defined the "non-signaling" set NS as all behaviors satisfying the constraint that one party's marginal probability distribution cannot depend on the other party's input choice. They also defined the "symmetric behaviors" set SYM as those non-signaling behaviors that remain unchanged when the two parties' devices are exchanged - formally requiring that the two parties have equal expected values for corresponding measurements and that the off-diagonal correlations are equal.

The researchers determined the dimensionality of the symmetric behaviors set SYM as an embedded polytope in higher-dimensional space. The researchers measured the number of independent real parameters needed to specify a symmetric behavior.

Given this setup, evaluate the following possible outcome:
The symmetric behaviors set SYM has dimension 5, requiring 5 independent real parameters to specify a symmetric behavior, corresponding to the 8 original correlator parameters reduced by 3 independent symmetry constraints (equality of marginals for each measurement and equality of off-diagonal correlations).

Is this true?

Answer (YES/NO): YES